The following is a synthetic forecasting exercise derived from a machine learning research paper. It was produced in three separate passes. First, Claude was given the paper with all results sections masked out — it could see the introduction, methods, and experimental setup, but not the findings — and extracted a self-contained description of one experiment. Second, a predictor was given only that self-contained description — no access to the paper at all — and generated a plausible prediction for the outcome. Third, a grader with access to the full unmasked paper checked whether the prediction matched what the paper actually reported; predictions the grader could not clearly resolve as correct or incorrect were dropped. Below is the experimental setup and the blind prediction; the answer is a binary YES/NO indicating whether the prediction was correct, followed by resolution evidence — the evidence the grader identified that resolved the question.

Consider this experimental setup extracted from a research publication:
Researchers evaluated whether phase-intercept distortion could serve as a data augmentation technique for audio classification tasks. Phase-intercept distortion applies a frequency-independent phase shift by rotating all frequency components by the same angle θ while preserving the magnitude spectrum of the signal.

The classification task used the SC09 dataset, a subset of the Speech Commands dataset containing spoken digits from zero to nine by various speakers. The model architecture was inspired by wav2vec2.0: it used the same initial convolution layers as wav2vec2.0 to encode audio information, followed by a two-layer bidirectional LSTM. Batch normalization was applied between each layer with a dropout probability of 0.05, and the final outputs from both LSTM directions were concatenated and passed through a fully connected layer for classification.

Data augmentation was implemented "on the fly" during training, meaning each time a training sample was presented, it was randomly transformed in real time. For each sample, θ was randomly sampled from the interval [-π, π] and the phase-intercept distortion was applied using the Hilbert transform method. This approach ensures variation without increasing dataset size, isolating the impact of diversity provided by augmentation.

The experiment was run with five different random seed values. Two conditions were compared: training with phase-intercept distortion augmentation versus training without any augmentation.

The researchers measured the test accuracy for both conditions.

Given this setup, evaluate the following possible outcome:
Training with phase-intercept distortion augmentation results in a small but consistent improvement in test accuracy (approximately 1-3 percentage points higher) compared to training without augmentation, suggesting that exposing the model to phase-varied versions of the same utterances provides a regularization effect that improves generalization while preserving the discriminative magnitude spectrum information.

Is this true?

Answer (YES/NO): NO